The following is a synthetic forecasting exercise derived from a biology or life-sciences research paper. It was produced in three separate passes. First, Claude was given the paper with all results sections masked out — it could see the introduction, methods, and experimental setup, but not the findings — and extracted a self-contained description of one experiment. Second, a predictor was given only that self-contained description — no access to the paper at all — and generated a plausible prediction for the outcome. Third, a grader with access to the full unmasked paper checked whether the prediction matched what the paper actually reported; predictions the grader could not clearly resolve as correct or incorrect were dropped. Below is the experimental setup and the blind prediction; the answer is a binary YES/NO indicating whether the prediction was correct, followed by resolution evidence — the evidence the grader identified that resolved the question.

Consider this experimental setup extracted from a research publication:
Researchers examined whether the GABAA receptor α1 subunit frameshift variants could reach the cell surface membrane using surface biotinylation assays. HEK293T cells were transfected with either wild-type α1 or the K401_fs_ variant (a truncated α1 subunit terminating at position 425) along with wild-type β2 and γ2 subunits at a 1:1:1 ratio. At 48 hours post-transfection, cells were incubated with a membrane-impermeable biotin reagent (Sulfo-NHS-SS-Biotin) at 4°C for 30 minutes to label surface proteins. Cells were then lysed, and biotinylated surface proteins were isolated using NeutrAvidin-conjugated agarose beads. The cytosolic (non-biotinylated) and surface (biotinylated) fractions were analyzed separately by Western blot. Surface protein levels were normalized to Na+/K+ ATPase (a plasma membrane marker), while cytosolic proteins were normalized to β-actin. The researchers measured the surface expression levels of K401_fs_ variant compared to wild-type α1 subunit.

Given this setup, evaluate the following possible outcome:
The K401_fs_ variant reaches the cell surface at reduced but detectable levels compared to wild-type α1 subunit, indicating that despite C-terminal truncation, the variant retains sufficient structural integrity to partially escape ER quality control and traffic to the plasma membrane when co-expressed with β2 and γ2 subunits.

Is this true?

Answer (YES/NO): YES